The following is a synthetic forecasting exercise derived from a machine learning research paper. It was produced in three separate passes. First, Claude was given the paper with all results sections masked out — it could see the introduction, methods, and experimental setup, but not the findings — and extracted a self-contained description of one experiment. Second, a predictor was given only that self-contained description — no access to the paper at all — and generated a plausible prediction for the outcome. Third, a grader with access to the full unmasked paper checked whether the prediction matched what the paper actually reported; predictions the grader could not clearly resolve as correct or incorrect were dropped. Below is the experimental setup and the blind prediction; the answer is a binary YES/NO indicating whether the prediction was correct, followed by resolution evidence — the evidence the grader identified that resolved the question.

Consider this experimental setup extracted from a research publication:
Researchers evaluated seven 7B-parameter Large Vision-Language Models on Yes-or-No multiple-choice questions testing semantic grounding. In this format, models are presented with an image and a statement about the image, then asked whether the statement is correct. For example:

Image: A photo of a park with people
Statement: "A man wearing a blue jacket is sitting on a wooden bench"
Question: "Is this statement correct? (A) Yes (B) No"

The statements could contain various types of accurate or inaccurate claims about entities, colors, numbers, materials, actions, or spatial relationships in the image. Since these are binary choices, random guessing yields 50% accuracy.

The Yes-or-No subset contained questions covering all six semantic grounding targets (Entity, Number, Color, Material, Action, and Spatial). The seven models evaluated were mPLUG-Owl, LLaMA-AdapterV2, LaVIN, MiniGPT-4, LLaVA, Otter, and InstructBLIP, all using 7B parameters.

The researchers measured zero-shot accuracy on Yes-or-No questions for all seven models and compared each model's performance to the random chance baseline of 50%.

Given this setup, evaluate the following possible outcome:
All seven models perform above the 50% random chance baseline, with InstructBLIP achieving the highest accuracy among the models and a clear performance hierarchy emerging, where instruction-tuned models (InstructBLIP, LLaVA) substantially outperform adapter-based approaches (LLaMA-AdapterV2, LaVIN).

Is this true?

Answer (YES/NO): NO